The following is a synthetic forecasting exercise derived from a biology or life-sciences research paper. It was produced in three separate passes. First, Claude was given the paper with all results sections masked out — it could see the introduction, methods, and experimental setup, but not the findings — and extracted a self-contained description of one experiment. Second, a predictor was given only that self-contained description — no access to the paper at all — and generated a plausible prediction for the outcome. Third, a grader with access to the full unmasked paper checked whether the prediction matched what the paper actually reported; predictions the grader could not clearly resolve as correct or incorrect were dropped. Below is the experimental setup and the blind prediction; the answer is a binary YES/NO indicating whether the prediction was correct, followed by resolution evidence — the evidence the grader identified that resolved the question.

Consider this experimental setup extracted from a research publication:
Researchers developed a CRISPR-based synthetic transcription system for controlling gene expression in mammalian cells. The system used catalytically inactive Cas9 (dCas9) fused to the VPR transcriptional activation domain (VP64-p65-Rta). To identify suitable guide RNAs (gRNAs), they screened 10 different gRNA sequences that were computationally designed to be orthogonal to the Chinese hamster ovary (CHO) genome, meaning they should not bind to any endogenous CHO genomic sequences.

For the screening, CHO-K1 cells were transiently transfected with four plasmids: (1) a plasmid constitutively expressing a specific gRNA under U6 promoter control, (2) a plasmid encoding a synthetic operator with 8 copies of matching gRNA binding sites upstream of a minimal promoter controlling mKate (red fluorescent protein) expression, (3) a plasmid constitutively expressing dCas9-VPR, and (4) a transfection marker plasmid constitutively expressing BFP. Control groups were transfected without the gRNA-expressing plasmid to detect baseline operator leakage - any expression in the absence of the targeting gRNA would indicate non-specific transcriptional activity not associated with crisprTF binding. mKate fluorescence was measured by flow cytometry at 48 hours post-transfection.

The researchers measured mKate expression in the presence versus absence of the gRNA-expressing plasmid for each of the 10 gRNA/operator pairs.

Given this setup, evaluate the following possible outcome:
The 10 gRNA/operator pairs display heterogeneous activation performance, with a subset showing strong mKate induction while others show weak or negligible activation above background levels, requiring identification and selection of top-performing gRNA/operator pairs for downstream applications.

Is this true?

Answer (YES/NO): YES